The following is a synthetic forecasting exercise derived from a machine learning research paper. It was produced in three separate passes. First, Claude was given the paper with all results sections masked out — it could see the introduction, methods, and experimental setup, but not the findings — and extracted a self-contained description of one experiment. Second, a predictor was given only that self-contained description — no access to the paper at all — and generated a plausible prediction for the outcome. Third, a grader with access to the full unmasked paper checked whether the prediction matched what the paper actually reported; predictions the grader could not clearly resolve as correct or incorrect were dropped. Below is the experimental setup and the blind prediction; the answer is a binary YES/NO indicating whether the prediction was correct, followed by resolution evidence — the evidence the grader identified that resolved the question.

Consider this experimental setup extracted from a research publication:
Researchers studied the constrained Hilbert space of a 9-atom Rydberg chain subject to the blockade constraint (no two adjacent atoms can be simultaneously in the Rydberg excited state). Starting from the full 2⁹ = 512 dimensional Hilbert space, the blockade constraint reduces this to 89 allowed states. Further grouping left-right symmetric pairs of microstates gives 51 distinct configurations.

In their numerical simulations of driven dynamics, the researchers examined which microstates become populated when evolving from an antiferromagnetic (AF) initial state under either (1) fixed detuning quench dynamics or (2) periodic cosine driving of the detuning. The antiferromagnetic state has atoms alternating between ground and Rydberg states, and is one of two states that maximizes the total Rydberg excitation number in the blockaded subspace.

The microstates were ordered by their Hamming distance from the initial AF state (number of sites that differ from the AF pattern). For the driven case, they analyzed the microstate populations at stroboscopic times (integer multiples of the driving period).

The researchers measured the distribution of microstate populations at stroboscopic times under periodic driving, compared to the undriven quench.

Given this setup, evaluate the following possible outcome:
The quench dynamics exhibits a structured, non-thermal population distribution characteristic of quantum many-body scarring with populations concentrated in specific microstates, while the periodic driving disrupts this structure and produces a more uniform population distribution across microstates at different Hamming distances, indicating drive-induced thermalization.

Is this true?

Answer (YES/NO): NO